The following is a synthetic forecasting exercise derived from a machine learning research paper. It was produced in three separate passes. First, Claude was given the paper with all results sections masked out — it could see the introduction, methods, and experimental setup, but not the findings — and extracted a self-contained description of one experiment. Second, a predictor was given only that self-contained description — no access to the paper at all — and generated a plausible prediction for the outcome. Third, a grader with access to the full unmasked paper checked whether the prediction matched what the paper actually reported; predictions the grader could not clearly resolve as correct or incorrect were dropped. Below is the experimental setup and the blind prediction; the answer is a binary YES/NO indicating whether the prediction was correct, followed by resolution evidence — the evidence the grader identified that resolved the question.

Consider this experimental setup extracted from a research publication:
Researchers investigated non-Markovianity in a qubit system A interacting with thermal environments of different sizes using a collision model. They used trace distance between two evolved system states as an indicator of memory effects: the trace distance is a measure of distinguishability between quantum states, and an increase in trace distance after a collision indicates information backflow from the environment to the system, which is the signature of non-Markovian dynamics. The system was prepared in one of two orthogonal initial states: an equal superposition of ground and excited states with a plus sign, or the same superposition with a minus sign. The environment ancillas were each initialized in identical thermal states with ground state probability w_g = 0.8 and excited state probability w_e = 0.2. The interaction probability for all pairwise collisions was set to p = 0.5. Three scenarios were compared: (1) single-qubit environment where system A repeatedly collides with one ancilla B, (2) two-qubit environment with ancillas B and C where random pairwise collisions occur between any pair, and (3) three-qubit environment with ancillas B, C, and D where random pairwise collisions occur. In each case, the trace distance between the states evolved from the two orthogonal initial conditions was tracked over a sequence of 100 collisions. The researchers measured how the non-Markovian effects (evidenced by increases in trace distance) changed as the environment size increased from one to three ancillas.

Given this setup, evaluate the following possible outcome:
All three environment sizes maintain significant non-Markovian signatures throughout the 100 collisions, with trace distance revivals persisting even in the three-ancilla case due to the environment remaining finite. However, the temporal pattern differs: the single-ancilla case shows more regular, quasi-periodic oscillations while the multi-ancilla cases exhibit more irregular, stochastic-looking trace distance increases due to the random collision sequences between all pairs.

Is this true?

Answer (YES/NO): YES